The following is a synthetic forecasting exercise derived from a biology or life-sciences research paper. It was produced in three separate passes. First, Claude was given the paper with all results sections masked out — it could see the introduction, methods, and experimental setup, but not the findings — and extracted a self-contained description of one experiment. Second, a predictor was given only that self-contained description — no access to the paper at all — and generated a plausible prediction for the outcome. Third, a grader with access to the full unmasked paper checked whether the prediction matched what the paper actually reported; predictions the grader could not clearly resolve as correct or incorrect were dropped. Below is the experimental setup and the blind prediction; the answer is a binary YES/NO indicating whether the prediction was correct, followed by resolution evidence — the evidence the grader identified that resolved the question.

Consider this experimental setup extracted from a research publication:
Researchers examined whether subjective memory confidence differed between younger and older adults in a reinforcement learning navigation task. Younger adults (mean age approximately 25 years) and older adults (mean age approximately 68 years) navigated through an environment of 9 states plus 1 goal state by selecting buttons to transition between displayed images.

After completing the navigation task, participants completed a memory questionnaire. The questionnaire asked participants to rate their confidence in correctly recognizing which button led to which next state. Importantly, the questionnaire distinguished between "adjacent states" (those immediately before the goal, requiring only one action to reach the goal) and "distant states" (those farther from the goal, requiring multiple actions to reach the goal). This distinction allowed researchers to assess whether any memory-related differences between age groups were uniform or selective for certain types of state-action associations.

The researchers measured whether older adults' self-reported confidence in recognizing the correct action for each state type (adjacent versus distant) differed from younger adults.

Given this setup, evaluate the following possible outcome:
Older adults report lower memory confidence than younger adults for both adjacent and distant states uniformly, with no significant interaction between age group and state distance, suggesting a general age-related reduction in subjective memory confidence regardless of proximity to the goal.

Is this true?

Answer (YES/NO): NO